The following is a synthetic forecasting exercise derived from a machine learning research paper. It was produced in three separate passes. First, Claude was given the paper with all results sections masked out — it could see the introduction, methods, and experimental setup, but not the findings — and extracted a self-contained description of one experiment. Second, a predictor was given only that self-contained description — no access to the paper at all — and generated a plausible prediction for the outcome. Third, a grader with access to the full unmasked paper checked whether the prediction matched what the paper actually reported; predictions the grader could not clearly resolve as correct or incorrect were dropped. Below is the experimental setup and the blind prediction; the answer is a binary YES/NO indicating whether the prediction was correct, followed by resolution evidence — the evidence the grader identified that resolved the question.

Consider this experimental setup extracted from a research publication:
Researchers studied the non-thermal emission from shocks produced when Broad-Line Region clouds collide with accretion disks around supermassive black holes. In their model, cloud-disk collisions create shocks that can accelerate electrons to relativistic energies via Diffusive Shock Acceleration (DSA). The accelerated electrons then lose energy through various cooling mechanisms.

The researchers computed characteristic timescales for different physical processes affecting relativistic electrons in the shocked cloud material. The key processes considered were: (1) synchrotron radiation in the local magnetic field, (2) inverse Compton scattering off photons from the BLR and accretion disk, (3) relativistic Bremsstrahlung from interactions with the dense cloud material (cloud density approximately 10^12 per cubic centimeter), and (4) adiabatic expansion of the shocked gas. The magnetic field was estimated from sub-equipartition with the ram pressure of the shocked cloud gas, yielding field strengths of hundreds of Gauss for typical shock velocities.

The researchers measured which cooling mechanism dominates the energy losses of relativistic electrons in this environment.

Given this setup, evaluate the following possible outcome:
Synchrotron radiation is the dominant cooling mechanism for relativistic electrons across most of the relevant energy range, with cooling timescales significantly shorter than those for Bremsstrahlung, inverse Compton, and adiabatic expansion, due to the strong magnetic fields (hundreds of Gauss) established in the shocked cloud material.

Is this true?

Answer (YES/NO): YES